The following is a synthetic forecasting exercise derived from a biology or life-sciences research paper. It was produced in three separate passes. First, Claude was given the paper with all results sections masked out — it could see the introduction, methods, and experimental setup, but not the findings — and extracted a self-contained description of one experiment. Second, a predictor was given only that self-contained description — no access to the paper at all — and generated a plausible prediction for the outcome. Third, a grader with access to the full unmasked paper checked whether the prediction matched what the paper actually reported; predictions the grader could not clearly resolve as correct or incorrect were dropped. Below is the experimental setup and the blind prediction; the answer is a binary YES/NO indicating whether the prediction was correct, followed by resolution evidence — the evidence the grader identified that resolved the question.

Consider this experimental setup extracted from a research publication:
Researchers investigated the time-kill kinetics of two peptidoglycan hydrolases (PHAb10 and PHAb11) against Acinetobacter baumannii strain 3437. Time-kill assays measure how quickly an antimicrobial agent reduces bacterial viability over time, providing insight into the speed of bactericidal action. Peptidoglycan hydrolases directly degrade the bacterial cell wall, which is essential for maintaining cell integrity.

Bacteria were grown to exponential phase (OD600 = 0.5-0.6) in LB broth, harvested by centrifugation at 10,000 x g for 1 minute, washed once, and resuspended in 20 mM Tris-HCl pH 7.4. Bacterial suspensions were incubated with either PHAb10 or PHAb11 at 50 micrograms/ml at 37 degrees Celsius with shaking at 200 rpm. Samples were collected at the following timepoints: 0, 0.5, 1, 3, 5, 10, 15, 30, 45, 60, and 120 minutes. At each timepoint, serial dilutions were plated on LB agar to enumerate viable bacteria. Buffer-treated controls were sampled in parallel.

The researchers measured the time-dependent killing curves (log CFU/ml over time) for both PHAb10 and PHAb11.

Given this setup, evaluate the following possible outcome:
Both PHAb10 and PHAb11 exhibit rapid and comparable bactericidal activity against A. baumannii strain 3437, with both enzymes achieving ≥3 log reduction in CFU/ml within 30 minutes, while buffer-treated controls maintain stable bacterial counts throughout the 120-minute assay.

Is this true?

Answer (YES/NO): NO